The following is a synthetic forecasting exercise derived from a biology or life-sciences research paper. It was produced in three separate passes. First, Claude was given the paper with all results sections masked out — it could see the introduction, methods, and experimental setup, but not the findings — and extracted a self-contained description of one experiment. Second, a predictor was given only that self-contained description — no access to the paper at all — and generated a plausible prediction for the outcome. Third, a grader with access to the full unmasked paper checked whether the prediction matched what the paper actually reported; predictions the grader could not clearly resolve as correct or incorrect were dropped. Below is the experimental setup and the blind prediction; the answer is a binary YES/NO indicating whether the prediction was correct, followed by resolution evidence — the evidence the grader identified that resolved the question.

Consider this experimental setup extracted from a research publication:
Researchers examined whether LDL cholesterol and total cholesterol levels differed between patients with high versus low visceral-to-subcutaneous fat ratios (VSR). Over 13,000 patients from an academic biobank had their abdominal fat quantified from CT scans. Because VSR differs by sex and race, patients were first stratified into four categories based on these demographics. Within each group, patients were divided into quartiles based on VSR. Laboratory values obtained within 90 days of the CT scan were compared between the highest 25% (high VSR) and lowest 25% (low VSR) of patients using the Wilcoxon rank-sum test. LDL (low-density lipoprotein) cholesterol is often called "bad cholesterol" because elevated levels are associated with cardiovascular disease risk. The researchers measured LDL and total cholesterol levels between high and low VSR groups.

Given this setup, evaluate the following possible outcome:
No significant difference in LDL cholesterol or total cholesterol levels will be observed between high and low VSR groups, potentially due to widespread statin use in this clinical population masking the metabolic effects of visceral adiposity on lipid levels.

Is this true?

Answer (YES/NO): YES